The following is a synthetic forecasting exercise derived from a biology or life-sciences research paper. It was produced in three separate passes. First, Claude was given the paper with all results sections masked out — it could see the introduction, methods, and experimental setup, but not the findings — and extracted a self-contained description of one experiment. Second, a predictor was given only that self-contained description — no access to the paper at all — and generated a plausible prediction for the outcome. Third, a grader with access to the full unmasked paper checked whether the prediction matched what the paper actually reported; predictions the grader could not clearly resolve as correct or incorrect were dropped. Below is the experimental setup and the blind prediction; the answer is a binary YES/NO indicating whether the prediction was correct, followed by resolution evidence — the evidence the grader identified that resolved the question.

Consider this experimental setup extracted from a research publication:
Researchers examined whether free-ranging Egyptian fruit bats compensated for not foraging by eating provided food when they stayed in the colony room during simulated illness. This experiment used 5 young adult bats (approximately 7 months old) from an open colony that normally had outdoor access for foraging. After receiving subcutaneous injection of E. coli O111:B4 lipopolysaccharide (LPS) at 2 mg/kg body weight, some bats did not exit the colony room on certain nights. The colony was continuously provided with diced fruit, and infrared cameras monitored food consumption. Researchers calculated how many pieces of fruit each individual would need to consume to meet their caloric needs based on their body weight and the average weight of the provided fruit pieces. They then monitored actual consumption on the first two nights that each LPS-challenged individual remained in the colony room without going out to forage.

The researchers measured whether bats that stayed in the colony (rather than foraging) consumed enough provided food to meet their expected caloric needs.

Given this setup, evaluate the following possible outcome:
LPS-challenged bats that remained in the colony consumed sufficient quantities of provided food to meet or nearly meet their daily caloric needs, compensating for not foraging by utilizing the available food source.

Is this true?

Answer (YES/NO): NO